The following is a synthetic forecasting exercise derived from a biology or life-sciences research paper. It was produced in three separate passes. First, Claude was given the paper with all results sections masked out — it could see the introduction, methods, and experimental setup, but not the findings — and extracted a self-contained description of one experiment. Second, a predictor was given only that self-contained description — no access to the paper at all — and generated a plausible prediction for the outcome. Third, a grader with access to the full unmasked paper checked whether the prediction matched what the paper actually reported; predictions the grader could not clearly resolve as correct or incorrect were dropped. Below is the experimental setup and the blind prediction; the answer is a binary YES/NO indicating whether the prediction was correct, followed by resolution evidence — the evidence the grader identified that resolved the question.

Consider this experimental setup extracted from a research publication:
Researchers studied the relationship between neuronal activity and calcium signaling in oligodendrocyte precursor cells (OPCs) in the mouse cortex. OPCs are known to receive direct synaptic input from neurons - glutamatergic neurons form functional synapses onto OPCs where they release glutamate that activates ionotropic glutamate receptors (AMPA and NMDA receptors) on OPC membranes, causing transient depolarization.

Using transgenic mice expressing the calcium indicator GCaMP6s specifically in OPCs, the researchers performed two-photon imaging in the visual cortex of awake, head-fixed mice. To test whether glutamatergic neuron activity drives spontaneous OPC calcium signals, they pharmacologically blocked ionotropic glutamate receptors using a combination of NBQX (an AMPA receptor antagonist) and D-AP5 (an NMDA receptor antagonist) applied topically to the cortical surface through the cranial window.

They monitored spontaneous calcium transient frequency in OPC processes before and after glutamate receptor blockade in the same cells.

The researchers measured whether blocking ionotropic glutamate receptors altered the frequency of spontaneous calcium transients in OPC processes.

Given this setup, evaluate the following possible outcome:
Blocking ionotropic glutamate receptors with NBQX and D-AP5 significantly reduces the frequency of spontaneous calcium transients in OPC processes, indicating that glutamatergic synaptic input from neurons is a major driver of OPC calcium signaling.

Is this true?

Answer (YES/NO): NO